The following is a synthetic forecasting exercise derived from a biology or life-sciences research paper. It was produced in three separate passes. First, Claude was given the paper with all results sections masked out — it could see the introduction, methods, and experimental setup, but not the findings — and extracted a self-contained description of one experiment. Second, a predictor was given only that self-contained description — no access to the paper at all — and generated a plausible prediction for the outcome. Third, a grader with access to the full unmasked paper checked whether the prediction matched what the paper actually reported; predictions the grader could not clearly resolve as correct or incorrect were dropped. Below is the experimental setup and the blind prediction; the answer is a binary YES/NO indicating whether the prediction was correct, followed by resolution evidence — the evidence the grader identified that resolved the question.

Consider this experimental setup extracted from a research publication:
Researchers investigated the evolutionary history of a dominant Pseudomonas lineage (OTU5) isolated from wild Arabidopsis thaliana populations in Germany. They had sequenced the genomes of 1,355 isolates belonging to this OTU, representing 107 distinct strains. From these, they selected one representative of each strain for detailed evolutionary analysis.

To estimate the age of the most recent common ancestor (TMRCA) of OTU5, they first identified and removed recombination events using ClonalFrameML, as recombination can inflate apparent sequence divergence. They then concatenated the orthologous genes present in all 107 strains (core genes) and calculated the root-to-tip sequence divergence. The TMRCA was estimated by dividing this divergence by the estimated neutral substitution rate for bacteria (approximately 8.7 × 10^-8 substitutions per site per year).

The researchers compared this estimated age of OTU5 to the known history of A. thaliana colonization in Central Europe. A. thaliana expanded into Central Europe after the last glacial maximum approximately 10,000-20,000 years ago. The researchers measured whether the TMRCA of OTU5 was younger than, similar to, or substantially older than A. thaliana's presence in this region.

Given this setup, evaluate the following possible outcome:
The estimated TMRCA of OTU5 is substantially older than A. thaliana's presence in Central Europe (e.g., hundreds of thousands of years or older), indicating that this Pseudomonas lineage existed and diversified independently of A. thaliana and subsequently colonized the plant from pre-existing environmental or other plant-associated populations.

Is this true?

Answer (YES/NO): YES